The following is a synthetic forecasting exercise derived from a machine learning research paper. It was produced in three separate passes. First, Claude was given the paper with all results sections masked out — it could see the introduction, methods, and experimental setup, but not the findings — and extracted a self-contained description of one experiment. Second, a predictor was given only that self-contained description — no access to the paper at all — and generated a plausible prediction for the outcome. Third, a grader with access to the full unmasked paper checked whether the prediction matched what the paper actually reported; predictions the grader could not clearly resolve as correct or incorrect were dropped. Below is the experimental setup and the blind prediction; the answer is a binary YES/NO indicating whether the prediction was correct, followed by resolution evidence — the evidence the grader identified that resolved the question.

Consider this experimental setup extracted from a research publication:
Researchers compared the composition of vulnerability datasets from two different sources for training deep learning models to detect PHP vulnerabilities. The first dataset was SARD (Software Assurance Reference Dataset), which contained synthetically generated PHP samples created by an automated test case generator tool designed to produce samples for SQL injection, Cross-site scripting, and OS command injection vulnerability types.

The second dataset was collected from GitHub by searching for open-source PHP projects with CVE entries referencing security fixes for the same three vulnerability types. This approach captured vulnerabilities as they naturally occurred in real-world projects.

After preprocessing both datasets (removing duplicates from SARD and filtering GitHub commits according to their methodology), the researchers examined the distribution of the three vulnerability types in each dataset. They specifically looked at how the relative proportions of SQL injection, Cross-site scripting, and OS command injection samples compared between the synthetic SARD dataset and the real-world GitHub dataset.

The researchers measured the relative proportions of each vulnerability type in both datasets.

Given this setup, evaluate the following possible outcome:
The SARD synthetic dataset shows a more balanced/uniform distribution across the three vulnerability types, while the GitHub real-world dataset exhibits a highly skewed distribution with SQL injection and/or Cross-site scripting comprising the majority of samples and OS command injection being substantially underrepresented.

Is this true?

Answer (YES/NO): YES